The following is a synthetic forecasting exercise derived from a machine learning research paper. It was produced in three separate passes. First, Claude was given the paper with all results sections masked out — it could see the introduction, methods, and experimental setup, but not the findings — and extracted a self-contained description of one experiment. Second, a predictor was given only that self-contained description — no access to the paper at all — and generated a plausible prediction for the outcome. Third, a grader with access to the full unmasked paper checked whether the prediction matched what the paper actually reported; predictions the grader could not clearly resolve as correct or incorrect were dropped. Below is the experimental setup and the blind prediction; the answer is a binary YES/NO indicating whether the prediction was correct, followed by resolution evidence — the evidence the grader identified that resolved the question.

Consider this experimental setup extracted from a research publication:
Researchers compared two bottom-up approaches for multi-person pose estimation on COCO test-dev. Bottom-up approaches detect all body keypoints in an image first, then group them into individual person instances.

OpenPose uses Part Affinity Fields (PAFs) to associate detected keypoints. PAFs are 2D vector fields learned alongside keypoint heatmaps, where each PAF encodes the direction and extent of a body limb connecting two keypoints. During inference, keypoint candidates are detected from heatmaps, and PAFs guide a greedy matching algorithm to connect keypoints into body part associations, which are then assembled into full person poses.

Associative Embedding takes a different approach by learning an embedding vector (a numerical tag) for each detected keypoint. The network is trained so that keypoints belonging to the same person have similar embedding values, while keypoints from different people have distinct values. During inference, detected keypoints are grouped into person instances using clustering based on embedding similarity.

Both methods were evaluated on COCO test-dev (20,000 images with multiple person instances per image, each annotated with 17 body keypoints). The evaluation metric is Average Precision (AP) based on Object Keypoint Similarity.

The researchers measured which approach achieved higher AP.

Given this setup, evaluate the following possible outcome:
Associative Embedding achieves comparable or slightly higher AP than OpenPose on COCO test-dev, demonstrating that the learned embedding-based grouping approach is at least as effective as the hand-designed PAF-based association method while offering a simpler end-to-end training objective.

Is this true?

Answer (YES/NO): NO